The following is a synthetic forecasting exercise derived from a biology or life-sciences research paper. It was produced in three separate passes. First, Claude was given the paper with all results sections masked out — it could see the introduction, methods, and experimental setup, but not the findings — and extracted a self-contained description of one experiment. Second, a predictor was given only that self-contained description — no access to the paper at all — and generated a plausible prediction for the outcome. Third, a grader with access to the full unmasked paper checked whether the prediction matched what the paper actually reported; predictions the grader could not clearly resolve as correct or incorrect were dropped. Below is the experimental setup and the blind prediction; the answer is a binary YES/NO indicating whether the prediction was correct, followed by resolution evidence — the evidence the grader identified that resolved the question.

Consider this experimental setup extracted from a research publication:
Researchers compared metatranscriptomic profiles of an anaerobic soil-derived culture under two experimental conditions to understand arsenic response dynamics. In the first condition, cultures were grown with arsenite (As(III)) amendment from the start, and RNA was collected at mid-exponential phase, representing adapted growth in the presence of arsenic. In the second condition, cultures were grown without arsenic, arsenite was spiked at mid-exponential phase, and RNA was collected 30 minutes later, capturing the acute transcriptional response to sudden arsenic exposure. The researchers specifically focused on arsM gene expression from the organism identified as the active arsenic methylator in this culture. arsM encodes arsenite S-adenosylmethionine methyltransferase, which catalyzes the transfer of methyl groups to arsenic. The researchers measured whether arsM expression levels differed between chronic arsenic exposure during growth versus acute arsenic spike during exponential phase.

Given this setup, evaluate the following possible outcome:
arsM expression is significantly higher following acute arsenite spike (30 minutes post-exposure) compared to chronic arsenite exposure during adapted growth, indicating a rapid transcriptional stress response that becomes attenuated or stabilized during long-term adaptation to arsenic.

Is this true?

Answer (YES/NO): NO